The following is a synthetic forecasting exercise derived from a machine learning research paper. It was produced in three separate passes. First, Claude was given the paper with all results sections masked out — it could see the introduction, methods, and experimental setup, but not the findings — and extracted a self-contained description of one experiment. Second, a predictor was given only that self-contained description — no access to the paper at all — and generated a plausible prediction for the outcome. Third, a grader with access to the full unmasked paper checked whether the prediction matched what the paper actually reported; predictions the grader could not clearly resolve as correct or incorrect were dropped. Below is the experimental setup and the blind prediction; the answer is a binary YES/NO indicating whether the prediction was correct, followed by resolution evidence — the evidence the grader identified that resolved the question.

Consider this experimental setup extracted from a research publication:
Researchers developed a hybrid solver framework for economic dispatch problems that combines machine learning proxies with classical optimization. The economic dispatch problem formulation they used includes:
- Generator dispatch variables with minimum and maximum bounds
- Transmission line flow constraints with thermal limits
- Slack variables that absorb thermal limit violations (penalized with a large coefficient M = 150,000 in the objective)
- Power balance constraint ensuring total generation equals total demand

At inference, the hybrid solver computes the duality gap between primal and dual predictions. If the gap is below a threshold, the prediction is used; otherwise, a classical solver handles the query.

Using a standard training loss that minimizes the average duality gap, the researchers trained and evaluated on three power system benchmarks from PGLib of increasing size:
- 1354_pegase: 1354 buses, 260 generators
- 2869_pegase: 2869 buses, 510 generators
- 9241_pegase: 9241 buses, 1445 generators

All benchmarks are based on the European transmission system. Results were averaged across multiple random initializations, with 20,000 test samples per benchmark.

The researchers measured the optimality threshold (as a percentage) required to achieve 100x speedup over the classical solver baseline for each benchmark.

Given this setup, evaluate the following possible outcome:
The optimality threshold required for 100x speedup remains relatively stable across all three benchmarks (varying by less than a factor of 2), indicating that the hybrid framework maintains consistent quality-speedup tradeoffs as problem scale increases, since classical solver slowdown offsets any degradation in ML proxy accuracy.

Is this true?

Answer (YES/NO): YES